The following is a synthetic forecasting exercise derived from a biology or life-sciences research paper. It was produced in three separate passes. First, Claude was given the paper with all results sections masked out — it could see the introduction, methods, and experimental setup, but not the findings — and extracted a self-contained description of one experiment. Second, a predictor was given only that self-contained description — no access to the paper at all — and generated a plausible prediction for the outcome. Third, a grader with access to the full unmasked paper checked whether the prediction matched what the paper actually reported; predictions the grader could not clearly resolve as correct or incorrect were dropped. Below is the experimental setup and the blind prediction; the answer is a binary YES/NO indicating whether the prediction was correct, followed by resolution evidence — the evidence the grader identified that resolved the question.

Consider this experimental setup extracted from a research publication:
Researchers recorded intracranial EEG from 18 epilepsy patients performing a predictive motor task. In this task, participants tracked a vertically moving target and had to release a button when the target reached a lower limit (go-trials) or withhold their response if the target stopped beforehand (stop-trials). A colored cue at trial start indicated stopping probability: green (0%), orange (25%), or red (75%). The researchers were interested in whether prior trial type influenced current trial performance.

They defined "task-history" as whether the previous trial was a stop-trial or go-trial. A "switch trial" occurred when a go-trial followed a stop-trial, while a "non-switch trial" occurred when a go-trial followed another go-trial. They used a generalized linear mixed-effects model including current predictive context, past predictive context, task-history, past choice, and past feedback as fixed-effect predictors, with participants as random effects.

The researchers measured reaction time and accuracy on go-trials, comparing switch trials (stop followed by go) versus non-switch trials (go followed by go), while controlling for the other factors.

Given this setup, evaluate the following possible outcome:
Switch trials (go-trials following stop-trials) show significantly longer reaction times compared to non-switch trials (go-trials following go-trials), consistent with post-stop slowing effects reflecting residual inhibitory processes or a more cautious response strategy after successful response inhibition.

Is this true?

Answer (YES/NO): YES